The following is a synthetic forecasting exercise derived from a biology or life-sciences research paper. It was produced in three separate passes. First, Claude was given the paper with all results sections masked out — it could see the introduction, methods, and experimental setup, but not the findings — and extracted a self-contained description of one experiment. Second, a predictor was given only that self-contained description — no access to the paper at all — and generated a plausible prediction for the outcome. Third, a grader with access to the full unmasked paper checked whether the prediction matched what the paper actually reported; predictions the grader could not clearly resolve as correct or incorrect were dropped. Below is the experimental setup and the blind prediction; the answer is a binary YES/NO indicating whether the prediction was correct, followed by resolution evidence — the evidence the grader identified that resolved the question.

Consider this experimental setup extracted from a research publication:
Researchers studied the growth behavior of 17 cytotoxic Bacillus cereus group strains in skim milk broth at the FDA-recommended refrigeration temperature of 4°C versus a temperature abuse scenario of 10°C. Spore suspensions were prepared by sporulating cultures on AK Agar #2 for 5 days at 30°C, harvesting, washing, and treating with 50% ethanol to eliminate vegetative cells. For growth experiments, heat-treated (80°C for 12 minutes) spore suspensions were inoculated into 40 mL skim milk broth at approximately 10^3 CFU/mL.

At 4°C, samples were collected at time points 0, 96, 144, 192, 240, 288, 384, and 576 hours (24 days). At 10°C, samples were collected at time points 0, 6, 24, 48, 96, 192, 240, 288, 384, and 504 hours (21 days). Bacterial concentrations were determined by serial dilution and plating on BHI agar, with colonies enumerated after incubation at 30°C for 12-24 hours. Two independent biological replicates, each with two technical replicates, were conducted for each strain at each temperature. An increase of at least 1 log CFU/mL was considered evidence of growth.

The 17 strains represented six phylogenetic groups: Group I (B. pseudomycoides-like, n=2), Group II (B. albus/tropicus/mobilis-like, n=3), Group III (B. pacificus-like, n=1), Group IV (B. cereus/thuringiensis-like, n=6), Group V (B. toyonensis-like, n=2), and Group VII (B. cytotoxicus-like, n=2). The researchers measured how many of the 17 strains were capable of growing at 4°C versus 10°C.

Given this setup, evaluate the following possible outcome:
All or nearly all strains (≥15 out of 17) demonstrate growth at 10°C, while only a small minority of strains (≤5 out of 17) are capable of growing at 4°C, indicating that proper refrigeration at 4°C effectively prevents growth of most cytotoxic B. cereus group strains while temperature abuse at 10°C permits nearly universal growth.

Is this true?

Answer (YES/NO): YES